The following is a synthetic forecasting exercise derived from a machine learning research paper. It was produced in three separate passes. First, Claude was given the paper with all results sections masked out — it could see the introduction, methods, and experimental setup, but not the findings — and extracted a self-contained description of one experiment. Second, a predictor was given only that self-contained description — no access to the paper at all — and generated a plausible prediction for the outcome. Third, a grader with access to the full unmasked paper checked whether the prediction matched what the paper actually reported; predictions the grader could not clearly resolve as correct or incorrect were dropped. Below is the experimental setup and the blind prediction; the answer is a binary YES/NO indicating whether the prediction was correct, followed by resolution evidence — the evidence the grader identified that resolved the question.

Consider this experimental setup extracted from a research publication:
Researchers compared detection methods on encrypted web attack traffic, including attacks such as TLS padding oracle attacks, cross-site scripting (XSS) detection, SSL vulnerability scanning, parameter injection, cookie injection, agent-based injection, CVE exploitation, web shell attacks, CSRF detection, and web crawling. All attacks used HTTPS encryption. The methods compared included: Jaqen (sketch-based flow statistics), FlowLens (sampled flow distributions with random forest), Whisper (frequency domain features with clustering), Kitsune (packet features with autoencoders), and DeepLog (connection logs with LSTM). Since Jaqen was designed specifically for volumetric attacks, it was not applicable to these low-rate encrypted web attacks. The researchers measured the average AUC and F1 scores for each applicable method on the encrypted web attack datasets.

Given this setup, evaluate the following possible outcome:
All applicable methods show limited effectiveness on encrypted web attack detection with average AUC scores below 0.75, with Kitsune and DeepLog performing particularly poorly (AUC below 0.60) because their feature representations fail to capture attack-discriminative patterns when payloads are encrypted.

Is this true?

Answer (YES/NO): NO